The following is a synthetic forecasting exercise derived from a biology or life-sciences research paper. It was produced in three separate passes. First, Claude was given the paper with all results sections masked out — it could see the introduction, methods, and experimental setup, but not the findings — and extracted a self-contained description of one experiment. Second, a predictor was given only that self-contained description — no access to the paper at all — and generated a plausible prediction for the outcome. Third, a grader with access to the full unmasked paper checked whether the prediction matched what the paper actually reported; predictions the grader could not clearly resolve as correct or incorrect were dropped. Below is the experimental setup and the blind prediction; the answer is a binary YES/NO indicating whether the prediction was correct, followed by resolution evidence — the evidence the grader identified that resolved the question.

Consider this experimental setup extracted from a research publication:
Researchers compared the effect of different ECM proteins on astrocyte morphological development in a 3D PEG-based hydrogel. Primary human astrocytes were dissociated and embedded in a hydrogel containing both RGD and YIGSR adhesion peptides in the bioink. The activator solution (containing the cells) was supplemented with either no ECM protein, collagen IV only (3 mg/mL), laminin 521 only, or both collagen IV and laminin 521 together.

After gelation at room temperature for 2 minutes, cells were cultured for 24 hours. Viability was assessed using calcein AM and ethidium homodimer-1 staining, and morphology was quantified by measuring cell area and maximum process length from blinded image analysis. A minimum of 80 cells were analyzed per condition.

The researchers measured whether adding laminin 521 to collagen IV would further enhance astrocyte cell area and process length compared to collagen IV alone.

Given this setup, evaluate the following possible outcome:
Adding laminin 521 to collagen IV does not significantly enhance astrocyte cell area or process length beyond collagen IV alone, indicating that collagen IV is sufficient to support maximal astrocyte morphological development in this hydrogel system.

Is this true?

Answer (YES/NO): YES